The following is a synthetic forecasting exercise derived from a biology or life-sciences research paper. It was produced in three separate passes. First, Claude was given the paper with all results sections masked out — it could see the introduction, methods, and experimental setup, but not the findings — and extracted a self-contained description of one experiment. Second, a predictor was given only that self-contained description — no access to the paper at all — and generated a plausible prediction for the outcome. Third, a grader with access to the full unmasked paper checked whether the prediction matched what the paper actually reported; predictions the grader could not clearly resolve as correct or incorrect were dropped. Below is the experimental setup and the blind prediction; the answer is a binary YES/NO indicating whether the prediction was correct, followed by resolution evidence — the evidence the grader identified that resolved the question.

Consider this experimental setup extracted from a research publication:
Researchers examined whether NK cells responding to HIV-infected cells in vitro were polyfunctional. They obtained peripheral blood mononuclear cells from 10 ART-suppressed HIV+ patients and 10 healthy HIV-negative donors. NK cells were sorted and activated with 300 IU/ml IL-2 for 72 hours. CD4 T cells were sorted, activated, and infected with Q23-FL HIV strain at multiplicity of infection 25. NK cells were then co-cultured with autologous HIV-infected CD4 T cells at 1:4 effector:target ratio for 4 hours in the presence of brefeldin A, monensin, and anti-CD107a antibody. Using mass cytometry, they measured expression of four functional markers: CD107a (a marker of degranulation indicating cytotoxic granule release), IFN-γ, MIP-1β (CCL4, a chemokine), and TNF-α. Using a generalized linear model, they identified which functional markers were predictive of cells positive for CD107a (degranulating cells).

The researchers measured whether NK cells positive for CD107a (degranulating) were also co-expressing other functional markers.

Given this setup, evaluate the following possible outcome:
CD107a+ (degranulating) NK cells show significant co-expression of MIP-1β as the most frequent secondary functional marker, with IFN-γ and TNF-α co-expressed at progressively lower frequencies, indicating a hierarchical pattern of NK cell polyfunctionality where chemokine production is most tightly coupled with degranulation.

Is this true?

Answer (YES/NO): NO